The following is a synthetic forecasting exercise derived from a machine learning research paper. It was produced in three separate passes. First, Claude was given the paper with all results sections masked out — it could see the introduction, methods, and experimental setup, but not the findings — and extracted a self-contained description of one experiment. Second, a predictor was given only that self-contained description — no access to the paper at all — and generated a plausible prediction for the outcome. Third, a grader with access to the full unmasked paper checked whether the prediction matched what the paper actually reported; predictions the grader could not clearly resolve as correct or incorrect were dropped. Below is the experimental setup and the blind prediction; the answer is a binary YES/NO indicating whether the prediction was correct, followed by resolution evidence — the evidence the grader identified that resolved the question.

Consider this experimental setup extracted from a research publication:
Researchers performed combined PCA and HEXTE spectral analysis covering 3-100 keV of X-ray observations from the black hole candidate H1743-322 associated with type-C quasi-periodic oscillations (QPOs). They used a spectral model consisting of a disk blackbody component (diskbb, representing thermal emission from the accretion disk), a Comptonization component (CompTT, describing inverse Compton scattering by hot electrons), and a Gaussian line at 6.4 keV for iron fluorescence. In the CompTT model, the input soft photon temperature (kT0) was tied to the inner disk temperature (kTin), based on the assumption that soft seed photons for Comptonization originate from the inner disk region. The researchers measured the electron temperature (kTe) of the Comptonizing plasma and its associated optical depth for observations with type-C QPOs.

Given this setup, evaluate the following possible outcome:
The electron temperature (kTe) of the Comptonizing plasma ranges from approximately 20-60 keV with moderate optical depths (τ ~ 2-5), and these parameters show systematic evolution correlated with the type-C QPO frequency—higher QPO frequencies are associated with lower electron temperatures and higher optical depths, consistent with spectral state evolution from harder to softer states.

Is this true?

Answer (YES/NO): NO